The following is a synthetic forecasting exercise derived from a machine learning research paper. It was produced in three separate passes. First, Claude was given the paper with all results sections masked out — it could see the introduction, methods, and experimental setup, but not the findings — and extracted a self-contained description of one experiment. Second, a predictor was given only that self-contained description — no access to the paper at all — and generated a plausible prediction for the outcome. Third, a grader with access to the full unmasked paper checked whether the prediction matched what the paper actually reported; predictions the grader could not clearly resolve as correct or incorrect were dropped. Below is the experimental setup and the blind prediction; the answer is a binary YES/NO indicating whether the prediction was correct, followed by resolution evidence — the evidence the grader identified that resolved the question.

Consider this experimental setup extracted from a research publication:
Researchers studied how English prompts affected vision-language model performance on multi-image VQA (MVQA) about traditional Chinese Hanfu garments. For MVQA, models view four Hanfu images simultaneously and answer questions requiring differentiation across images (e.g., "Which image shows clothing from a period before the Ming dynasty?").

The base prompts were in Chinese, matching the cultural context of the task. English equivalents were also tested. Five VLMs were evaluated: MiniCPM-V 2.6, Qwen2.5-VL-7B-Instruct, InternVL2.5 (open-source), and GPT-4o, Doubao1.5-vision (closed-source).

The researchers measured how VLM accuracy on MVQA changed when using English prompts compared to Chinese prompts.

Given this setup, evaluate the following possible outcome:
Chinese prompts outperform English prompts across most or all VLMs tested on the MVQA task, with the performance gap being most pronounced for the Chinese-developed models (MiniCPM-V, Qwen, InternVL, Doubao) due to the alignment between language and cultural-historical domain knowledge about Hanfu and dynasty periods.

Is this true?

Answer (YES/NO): NO